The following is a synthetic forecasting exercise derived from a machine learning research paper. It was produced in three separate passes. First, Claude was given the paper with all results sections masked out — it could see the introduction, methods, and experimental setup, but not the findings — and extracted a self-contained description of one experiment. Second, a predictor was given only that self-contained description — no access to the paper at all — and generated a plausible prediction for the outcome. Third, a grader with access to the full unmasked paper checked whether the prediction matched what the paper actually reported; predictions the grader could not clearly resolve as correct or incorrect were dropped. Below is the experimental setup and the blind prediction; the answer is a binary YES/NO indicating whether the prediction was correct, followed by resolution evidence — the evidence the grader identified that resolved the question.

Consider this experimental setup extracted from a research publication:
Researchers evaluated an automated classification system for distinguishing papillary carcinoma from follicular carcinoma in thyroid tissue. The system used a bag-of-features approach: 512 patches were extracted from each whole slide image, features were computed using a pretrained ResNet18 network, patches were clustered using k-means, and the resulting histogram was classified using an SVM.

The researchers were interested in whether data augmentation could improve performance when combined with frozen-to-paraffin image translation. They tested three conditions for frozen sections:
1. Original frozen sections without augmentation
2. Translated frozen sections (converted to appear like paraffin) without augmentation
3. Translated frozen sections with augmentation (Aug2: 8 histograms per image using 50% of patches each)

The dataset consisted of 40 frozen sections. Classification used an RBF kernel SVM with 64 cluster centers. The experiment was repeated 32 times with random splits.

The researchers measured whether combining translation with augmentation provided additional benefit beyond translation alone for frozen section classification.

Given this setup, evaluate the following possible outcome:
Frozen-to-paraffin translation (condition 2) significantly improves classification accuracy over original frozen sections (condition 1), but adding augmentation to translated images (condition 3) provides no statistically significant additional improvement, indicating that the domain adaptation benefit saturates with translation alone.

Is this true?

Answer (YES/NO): NO